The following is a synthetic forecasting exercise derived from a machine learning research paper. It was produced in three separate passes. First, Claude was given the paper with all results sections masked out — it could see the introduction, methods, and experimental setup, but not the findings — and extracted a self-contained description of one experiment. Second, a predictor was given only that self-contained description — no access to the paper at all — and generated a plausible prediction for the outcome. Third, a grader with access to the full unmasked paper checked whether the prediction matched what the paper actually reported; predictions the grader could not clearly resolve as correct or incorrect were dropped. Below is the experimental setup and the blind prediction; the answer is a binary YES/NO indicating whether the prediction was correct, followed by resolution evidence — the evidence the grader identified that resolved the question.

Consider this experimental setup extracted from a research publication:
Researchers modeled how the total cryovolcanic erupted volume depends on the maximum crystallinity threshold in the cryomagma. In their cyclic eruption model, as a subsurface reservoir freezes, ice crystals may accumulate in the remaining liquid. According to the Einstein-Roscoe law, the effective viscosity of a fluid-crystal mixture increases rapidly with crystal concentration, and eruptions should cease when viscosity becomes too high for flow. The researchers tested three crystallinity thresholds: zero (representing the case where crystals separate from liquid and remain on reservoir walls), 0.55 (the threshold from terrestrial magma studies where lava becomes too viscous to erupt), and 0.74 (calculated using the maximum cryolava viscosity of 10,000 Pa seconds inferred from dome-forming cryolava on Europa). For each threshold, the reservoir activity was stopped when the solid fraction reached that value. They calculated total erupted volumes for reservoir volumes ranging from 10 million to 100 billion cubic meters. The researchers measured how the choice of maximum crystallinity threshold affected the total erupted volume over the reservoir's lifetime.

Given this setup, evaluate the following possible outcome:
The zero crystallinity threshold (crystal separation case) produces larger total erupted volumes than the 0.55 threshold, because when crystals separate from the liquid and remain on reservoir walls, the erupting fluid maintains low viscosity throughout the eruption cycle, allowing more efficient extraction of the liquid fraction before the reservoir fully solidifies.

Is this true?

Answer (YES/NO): YES